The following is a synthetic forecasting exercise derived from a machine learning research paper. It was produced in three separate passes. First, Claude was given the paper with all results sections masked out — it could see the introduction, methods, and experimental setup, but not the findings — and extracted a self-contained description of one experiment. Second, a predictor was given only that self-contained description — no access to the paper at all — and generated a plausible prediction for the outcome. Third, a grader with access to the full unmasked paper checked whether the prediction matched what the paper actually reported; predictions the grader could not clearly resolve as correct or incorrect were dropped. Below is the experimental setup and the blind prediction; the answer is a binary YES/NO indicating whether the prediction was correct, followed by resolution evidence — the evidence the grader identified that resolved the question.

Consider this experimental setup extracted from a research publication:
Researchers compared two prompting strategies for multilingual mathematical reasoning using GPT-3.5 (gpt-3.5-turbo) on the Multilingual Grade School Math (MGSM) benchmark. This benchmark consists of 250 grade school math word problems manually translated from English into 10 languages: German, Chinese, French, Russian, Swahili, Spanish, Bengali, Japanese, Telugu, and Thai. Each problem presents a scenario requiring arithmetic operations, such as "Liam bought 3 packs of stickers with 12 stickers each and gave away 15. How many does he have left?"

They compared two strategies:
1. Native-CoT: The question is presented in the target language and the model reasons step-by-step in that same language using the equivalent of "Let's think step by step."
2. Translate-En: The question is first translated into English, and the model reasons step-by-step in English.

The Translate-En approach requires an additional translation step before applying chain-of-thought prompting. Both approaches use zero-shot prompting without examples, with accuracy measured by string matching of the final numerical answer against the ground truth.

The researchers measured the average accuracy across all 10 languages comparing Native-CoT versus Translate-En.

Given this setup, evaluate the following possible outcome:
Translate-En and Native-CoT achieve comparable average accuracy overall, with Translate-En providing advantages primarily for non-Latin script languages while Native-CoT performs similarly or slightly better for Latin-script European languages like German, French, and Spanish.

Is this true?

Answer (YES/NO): NO